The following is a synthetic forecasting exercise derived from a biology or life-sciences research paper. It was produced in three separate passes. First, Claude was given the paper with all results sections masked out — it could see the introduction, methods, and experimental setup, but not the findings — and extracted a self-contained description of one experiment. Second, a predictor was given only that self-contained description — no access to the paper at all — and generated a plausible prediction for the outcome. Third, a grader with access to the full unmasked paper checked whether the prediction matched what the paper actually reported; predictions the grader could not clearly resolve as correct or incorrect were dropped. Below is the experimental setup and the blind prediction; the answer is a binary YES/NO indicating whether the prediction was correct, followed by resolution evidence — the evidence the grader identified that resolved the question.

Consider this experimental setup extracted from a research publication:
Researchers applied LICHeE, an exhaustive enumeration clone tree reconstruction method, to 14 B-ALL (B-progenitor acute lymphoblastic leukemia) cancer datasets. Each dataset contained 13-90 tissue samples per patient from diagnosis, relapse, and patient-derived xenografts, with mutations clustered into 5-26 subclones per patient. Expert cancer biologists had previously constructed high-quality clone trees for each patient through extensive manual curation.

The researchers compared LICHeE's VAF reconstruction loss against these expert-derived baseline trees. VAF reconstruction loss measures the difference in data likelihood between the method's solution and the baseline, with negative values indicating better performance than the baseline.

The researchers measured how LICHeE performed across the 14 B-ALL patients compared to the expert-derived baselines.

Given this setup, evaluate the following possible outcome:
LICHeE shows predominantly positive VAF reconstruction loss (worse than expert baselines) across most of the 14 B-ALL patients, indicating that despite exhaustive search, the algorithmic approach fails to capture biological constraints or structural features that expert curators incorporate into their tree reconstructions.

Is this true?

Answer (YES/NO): YES